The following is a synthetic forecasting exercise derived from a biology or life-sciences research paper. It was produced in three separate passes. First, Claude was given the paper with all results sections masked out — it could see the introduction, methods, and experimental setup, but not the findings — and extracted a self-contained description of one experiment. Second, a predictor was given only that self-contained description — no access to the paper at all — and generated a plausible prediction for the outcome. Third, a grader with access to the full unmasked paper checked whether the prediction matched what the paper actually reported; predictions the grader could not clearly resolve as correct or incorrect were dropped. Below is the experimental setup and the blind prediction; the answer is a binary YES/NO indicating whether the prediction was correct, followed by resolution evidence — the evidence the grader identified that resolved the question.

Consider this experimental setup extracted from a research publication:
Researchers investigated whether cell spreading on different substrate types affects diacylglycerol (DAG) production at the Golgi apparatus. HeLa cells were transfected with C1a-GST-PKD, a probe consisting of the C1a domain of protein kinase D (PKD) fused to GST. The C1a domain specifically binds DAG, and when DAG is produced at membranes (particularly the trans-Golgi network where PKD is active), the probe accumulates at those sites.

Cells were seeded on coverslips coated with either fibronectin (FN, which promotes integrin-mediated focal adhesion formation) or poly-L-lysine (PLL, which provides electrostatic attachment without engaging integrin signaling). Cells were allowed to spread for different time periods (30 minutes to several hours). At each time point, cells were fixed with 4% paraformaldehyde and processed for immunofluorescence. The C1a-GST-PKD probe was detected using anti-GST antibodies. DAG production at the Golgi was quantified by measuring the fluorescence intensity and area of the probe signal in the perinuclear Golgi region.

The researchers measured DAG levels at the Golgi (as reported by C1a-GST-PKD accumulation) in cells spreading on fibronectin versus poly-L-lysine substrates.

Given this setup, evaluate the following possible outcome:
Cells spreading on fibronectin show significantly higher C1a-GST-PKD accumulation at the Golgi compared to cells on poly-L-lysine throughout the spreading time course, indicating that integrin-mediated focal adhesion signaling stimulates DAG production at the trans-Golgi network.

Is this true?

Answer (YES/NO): NO